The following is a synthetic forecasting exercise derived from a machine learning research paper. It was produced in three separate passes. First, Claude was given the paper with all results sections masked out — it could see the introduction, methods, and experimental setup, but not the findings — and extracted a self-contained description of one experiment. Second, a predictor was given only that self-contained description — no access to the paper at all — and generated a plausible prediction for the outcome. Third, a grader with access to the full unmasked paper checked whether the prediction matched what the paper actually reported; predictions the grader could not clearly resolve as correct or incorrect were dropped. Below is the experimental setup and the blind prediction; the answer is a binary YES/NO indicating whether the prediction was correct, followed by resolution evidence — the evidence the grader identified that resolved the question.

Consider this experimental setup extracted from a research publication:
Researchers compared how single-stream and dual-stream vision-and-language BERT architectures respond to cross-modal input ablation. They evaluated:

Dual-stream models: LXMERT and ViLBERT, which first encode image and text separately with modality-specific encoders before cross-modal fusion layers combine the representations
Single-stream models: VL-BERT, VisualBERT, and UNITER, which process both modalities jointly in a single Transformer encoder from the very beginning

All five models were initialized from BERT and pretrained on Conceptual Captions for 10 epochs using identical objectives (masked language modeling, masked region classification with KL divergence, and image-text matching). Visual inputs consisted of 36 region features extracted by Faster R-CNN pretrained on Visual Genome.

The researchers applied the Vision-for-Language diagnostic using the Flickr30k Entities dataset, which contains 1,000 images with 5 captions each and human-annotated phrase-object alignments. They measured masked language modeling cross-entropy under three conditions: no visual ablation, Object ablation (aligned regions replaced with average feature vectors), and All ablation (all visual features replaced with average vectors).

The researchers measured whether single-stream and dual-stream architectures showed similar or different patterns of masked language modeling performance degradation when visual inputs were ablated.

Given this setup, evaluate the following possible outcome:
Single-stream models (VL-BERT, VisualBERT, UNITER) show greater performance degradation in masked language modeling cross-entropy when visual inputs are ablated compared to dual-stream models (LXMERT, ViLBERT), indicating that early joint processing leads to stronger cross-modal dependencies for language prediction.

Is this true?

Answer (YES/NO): NO